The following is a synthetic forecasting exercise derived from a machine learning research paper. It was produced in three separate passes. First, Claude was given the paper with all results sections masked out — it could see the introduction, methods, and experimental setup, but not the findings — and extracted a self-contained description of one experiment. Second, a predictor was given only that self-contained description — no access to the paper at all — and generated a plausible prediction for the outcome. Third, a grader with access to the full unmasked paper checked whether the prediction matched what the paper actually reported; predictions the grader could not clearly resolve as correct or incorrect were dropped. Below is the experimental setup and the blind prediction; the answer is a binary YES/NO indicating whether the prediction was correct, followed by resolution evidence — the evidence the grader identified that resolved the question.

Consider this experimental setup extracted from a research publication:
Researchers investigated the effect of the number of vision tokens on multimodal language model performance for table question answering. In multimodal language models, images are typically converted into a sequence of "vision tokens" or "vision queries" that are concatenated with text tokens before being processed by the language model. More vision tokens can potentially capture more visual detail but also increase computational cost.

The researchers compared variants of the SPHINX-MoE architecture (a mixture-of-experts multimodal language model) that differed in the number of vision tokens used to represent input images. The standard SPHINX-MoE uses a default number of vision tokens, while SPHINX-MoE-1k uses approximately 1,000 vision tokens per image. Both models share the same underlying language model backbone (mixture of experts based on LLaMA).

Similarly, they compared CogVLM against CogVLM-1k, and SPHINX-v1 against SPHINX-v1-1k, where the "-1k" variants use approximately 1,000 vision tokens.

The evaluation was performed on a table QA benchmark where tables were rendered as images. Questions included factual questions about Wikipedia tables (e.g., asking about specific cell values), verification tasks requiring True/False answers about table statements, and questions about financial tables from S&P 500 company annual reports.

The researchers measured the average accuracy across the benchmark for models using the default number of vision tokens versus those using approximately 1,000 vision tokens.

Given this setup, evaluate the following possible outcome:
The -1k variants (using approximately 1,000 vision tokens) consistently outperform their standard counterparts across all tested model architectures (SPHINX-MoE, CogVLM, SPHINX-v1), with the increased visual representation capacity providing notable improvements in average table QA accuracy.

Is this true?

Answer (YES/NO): YES